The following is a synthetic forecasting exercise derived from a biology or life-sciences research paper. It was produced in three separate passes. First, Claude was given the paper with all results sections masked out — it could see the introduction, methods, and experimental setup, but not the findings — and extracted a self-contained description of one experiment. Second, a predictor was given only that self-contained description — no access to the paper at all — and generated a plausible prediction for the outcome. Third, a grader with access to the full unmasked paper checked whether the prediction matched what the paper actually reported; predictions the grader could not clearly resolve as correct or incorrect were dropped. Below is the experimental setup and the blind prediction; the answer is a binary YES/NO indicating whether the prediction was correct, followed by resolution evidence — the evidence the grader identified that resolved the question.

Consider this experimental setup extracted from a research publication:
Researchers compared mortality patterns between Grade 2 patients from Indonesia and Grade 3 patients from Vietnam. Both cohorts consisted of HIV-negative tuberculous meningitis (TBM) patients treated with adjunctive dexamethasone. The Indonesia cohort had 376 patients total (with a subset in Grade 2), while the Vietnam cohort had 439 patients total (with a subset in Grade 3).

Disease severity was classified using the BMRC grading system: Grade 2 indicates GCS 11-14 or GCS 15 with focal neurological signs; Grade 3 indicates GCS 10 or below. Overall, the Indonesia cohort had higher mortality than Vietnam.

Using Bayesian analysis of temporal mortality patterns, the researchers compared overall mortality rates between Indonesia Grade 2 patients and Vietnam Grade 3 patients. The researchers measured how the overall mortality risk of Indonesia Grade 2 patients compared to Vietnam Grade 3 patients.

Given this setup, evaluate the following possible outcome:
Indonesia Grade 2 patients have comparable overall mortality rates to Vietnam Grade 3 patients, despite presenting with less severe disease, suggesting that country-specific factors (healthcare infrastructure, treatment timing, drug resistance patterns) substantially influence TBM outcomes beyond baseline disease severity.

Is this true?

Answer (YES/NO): YES